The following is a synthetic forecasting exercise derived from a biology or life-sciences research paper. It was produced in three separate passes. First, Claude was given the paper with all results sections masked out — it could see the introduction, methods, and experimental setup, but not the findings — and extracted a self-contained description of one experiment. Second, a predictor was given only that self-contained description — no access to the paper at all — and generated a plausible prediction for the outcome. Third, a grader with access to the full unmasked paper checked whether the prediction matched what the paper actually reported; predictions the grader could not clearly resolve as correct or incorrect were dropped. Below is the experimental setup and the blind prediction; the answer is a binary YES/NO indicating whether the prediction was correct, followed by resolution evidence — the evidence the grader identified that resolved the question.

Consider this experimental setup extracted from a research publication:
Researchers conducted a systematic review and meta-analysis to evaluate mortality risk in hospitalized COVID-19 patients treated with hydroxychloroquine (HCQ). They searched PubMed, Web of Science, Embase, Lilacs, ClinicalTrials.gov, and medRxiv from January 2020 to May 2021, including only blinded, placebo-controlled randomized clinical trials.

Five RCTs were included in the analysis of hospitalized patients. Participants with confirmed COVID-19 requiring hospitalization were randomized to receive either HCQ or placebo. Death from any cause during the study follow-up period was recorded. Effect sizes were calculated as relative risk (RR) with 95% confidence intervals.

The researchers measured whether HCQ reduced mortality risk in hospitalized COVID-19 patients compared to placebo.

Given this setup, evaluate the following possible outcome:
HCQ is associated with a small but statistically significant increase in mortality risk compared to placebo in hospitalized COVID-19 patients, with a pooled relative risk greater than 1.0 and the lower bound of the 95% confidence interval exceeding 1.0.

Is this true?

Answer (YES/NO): NO